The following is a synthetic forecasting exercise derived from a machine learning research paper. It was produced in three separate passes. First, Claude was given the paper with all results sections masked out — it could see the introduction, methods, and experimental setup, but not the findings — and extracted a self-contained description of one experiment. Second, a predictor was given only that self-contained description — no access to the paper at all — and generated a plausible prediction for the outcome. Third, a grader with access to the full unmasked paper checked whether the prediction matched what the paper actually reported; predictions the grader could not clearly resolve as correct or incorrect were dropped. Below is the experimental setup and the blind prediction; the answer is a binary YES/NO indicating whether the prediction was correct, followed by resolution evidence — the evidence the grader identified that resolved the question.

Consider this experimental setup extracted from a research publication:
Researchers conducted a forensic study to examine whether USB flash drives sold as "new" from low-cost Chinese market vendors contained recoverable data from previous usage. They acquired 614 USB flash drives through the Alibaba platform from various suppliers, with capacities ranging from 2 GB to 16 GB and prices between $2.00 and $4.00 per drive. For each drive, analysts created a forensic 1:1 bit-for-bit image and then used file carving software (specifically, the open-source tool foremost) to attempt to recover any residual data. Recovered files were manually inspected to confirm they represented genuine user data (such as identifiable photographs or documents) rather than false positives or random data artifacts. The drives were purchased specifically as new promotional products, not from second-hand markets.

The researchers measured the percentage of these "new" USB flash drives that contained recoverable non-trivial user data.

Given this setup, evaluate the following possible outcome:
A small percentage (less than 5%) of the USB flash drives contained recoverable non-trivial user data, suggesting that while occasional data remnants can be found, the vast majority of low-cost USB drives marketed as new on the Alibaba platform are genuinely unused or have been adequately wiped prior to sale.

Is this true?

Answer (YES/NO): NO